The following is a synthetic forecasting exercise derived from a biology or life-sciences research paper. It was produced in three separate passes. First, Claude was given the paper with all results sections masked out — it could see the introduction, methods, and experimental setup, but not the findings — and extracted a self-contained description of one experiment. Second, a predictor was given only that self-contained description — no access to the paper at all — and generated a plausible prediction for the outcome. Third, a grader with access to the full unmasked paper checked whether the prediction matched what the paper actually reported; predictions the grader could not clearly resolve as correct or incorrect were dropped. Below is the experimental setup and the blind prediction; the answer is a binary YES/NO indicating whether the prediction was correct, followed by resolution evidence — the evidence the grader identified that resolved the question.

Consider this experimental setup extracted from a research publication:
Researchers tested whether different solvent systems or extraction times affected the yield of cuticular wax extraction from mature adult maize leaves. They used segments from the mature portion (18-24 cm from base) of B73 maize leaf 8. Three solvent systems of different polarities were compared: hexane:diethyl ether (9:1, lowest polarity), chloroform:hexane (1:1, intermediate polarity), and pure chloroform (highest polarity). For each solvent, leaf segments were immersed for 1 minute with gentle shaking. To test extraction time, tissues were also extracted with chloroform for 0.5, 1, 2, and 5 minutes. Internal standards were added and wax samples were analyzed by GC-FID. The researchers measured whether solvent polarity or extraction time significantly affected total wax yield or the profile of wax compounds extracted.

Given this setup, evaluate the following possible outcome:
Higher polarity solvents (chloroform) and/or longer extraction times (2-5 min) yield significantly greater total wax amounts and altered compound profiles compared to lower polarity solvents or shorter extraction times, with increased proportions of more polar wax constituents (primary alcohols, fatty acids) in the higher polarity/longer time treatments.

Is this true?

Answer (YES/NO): NO